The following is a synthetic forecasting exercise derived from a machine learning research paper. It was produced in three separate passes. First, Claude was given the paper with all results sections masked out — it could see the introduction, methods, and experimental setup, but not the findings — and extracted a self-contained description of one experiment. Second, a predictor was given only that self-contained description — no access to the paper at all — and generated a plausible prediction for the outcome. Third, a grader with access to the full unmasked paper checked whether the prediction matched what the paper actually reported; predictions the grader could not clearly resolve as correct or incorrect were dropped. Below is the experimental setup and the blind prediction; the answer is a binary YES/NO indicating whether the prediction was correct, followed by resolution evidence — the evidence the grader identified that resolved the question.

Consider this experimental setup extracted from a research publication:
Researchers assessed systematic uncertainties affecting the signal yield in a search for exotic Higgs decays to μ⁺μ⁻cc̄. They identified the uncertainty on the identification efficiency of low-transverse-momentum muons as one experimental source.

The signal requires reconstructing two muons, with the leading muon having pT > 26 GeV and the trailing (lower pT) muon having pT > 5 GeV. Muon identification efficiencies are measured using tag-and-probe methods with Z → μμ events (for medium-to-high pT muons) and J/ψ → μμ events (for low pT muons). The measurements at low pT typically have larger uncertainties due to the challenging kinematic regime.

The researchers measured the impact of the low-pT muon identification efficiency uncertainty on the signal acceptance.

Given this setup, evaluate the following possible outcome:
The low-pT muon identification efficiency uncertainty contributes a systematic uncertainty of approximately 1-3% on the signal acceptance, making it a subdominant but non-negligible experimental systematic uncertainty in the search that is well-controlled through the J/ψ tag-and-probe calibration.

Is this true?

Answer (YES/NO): NO